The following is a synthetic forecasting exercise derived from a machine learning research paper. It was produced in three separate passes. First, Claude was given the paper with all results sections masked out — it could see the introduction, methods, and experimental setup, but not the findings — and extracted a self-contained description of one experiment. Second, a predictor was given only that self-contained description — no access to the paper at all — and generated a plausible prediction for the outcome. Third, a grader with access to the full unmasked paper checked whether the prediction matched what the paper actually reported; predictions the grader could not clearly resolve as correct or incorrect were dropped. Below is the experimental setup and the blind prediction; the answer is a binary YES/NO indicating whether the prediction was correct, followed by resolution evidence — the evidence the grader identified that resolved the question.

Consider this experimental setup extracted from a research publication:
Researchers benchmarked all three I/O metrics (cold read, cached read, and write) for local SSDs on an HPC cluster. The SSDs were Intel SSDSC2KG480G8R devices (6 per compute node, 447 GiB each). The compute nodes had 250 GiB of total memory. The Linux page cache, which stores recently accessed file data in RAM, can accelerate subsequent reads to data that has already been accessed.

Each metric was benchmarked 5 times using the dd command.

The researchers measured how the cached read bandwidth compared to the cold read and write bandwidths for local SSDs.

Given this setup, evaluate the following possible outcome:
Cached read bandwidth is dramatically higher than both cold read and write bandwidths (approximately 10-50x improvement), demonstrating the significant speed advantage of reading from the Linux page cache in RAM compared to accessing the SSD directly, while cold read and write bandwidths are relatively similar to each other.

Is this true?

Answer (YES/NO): YES